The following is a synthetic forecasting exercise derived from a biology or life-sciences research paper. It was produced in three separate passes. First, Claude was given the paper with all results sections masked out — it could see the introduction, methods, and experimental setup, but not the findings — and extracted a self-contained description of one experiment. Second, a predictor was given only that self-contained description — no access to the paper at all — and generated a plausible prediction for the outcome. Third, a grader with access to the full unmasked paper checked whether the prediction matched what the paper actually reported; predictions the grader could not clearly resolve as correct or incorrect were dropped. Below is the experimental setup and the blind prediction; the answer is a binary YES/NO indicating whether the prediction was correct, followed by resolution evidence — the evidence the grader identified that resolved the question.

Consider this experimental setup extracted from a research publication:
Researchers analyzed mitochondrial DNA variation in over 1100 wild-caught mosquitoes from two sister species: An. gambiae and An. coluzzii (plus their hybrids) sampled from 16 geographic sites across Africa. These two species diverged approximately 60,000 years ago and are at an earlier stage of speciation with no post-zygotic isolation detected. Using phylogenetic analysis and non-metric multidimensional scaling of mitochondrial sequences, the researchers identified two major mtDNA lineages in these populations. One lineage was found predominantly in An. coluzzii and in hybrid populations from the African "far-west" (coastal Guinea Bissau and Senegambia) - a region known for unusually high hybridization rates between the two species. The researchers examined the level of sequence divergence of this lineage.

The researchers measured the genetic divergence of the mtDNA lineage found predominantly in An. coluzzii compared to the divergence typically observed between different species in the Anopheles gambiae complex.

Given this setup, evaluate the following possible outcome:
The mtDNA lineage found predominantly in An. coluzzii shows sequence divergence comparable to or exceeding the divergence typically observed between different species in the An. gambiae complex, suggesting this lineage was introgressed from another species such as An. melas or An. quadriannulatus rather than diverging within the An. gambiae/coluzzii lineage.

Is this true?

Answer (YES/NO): NO